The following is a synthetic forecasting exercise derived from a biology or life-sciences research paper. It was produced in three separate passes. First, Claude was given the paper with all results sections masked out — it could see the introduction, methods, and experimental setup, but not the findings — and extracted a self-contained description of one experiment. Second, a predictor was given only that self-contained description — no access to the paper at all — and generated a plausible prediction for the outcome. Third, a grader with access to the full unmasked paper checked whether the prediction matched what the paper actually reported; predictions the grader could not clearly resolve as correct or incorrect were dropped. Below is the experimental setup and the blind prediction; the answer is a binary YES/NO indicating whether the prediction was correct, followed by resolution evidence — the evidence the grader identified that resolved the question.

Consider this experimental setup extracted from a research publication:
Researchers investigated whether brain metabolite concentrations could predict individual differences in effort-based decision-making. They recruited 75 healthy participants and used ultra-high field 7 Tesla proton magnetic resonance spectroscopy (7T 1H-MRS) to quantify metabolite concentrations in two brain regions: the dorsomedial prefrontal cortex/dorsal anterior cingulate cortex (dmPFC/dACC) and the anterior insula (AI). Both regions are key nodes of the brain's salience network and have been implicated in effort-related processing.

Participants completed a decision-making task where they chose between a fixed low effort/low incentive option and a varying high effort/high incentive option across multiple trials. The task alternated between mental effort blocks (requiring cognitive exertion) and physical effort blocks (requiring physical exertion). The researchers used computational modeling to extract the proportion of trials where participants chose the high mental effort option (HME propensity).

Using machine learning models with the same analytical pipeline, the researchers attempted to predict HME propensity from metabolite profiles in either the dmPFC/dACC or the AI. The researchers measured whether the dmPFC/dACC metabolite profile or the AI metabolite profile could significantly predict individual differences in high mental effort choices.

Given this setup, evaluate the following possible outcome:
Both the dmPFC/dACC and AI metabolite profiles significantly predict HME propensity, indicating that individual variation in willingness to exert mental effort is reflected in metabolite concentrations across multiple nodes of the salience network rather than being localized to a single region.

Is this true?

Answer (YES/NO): NO